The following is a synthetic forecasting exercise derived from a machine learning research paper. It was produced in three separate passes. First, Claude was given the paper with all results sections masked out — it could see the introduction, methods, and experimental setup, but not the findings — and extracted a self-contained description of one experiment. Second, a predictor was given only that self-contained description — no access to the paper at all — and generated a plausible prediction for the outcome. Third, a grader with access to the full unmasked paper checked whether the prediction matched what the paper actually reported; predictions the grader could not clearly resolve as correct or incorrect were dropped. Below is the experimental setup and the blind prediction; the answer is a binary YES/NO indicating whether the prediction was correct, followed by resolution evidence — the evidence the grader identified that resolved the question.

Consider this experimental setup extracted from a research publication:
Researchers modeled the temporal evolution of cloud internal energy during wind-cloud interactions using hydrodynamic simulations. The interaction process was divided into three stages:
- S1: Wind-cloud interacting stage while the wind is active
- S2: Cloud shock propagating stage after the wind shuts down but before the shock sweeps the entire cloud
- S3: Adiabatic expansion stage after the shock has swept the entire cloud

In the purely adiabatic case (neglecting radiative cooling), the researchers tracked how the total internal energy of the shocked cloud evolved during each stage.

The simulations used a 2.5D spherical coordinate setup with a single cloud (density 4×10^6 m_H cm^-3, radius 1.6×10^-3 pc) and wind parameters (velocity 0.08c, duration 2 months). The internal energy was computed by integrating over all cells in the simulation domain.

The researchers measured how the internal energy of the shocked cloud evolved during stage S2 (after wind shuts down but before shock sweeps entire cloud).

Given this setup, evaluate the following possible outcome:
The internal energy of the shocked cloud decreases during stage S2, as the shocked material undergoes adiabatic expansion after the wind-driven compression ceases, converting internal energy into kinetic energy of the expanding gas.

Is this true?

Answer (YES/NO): NO